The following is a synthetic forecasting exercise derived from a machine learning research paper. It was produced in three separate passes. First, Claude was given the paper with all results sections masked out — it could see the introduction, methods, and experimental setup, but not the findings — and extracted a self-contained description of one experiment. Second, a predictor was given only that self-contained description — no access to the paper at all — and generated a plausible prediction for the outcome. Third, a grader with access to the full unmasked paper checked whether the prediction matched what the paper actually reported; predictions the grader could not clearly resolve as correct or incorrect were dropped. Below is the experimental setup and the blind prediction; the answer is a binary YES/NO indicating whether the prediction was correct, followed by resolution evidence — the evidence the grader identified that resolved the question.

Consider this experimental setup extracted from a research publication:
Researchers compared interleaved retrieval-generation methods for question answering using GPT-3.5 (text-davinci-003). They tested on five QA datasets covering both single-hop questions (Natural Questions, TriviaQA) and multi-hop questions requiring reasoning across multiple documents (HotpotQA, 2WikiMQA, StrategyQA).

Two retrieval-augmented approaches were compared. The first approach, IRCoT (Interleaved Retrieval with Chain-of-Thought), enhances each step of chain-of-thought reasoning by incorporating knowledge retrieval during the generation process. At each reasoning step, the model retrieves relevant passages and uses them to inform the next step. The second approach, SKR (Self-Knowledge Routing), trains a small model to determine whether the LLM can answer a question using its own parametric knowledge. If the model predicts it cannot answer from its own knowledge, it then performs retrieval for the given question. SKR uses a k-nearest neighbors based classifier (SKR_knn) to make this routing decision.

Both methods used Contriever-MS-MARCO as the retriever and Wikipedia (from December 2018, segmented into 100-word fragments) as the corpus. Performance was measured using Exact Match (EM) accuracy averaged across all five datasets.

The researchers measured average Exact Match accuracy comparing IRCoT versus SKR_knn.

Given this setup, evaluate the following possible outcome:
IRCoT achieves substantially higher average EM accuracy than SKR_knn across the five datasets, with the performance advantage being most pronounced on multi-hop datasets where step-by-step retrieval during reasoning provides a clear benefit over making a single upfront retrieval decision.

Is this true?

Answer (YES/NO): NO